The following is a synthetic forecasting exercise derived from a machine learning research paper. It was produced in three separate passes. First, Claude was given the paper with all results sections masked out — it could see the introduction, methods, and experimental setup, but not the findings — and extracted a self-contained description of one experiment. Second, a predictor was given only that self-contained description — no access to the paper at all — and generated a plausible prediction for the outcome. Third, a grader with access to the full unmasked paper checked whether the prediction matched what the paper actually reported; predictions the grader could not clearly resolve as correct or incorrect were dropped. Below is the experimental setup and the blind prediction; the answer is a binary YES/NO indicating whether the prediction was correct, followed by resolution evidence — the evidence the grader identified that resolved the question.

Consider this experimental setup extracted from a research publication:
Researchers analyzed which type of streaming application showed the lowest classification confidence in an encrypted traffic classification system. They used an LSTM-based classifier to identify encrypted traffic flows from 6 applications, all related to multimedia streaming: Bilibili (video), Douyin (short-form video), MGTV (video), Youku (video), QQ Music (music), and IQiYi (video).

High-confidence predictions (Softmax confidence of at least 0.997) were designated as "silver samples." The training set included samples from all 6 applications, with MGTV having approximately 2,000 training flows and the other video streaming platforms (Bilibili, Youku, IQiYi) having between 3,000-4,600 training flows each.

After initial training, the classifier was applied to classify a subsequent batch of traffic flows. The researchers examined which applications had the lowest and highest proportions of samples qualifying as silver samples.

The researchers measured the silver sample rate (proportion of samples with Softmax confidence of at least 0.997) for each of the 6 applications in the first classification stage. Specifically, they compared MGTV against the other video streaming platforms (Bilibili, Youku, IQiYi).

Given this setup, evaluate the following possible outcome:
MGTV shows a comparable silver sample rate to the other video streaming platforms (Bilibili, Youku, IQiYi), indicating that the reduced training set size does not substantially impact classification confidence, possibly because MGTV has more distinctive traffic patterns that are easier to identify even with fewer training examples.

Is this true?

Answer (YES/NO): NO